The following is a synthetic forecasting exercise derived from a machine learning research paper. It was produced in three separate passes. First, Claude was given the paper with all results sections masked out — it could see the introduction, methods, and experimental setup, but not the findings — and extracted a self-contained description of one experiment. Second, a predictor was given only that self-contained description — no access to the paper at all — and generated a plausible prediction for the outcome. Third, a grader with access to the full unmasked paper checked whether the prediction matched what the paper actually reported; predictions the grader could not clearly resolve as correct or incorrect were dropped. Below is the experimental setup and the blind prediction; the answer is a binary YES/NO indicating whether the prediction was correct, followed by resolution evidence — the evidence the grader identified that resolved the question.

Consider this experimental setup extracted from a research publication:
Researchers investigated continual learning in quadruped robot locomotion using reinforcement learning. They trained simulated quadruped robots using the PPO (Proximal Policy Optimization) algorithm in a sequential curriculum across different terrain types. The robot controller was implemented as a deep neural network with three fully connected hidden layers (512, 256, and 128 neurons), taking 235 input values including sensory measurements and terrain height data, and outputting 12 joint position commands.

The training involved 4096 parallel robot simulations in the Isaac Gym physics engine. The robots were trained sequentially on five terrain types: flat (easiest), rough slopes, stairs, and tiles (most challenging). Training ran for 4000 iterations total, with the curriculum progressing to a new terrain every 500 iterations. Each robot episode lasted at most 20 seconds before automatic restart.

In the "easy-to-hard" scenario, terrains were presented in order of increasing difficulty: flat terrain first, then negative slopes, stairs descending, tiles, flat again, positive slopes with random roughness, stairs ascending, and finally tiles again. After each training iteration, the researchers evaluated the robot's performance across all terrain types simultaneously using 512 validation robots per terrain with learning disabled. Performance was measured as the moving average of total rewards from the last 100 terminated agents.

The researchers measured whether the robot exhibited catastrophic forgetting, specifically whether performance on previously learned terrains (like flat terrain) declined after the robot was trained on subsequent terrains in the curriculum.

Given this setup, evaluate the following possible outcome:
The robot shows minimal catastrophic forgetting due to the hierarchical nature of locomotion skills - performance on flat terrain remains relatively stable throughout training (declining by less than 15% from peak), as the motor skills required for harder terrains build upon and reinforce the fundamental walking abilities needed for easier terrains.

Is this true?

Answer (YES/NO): NO